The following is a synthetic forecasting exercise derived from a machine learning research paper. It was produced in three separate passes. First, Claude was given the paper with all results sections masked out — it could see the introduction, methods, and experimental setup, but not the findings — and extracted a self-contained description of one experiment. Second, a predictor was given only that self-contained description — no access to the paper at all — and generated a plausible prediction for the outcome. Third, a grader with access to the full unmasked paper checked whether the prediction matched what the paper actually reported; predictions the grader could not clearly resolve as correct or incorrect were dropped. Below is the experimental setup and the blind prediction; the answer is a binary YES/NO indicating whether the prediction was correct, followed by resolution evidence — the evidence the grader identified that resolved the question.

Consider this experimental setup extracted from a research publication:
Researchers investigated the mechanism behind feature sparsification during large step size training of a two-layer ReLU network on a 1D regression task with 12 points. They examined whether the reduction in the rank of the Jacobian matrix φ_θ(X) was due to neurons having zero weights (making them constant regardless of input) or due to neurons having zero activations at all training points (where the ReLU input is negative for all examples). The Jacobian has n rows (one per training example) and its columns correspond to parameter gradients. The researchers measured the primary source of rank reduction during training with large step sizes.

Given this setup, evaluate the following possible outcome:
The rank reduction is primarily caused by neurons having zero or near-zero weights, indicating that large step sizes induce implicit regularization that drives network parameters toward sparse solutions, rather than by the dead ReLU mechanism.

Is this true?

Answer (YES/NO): NO